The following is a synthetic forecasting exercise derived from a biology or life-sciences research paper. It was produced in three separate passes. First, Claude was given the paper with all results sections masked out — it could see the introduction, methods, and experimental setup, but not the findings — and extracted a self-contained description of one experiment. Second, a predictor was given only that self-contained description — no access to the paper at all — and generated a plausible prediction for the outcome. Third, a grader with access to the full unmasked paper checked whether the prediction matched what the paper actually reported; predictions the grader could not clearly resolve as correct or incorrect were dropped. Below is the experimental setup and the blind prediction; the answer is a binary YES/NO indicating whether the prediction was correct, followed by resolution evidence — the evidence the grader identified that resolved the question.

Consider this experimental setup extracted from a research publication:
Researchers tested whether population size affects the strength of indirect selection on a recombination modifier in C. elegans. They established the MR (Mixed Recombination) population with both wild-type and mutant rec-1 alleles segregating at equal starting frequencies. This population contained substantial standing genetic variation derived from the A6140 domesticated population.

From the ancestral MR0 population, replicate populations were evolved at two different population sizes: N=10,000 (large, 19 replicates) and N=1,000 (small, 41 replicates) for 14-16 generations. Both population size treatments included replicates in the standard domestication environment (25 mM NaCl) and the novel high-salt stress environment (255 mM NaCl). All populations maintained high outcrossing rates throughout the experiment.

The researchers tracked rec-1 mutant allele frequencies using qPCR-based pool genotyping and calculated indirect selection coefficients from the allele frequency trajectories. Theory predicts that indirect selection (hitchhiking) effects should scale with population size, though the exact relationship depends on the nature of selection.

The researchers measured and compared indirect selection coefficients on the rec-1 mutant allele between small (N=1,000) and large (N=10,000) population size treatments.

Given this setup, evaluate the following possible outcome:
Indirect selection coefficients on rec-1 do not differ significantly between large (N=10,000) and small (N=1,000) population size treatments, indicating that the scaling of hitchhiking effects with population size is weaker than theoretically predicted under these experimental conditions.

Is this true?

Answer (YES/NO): NO